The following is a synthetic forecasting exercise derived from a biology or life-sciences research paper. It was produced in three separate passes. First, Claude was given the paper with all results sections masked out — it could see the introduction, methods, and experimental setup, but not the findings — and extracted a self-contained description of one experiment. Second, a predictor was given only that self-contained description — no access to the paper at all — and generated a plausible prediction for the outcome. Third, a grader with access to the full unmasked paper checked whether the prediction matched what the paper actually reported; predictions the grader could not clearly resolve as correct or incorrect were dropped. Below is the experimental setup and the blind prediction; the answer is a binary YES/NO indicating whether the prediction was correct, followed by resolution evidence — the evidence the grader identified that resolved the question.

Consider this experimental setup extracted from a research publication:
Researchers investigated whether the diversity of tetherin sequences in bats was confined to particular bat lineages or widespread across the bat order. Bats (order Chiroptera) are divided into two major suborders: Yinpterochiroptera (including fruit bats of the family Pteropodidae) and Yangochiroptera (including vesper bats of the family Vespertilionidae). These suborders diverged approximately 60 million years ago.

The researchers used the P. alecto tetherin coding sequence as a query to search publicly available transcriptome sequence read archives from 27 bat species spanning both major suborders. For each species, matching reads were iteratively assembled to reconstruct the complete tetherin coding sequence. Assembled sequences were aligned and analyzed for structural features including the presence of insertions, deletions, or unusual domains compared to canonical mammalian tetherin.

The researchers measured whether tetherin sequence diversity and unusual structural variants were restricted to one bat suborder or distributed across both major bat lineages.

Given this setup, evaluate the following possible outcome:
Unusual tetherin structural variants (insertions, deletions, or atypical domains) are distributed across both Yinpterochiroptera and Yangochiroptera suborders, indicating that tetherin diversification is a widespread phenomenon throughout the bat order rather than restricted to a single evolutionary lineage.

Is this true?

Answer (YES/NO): YES